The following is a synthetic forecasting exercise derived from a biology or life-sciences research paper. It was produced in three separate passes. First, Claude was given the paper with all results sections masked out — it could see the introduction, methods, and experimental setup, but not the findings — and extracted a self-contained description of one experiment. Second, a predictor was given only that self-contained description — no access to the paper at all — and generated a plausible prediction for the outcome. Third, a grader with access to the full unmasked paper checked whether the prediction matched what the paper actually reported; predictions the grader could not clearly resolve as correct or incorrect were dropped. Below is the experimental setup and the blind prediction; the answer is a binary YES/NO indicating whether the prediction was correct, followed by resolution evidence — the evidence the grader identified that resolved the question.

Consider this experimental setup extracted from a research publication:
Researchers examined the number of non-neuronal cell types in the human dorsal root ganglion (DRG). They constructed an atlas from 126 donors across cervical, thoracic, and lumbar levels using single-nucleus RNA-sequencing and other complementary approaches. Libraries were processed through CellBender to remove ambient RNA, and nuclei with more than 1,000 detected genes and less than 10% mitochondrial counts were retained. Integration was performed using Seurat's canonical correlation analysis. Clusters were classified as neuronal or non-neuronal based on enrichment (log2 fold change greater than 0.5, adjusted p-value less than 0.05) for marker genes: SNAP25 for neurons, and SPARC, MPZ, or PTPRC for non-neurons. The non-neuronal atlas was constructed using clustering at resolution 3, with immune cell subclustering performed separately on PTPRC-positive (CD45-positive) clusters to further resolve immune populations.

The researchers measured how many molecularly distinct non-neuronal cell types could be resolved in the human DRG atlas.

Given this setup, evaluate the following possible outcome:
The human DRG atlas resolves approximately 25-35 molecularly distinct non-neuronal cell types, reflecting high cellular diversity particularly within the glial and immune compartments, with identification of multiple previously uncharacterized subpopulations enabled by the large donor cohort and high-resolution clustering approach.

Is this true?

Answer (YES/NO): NO